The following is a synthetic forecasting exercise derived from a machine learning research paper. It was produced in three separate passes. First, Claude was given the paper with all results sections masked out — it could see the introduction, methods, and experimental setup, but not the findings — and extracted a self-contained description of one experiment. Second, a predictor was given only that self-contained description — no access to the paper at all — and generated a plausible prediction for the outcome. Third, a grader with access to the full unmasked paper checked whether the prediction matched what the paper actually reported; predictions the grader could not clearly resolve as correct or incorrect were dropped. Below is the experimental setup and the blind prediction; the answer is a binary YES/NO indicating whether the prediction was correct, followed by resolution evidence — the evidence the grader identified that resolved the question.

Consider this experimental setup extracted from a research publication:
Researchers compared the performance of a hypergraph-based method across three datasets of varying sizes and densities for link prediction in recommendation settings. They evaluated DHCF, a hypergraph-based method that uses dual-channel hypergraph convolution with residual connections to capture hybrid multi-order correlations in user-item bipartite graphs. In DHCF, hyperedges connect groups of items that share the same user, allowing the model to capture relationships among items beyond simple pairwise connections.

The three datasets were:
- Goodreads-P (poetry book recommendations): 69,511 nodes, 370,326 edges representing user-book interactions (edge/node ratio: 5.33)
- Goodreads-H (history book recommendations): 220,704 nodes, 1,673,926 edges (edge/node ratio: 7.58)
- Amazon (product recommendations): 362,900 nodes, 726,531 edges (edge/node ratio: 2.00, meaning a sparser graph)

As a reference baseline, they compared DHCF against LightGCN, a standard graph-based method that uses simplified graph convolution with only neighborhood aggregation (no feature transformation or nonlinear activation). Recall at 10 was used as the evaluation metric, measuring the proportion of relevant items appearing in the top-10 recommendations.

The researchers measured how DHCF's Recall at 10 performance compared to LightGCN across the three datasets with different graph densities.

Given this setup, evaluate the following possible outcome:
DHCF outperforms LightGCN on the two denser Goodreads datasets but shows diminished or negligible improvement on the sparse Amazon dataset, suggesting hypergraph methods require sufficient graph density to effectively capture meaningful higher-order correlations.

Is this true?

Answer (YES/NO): NO